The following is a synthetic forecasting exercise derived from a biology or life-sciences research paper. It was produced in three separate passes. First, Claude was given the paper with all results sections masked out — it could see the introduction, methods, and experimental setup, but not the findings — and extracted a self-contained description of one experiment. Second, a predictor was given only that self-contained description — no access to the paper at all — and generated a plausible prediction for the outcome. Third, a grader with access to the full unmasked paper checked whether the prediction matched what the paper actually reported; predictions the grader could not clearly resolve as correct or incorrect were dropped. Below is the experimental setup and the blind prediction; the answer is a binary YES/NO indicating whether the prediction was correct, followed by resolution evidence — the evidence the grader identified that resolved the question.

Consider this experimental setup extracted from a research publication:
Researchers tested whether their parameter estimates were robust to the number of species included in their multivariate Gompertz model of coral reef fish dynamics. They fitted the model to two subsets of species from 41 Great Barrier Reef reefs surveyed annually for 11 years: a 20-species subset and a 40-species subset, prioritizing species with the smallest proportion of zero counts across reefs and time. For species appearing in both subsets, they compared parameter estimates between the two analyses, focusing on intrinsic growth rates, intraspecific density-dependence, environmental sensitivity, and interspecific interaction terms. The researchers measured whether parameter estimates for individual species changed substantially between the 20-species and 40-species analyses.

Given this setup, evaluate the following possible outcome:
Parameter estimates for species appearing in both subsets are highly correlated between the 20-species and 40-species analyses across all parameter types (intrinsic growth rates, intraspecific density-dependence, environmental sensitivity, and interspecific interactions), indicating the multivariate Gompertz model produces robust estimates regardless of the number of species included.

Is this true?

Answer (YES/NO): NO